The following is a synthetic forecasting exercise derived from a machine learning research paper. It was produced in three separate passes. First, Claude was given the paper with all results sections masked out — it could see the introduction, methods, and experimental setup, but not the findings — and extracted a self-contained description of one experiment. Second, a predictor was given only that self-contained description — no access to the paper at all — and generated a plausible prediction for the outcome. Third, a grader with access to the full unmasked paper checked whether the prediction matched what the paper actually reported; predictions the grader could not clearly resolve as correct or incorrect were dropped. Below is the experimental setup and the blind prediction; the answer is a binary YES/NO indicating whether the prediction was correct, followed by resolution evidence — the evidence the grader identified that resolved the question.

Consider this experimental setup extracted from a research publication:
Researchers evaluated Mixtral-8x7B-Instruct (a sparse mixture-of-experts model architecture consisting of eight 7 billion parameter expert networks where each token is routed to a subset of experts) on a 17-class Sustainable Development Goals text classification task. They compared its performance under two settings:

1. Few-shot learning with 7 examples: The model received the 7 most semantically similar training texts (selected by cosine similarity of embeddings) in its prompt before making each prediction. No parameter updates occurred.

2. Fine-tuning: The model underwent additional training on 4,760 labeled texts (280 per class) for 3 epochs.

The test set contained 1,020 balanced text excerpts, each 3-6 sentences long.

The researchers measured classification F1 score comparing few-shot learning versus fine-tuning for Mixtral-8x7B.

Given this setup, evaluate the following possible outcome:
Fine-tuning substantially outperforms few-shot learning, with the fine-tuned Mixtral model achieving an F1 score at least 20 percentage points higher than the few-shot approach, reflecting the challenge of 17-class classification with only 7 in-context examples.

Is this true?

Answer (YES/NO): NO